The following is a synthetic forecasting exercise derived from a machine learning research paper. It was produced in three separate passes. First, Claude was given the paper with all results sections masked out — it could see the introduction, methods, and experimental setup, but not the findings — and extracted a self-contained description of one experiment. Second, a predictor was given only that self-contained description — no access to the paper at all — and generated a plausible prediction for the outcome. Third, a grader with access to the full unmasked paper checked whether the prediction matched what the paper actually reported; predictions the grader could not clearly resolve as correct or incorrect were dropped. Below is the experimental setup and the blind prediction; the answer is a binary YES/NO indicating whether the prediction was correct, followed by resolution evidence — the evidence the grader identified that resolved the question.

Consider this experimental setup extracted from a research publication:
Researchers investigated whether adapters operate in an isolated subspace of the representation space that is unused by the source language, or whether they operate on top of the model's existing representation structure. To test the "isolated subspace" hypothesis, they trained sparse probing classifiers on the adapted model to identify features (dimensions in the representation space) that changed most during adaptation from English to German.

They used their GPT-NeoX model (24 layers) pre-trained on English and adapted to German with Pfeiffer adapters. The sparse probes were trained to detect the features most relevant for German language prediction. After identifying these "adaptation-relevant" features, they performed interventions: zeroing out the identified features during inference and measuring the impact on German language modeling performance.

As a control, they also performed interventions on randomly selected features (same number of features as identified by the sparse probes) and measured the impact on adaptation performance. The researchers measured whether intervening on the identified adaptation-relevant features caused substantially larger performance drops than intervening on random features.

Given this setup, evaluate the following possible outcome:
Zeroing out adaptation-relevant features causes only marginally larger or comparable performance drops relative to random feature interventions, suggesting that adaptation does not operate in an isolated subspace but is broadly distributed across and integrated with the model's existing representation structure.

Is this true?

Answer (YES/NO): YES